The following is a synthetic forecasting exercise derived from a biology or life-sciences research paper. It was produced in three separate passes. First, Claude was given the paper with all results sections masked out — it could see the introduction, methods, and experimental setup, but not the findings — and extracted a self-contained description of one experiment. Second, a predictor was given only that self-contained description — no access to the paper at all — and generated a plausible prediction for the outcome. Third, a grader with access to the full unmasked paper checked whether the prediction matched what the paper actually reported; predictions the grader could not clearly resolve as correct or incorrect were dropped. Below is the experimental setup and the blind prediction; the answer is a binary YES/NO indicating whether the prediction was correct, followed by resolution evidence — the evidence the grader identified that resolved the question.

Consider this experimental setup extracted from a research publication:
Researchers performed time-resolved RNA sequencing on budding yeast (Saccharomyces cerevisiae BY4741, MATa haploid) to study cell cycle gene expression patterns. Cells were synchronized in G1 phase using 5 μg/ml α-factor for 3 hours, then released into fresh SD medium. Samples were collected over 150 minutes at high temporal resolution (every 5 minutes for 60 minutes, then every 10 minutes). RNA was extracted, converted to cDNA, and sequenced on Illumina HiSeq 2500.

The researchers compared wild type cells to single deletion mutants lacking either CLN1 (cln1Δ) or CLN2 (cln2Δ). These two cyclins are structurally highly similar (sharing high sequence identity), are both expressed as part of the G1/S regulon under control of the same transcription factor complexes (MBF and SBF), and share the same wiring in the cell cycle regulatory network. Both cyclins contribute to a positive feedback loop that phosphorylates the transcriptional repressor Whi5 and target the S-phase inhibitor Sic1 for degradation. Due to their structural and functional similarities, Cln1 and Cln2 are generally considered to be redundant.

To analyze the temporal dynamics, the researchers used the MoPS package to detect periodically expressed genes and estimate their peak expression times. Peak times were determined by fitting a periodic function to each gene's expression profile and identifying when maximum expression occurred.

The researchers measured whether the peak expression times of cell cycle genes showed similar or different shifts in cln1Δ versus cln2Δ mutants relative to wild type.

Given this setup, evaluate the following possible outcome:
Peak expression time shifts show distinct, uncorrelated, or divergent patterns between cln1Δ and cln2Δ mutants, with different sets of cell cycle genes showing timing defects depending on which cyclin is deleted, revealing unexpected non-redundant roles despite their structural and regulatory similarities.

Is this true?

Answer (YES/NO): YES